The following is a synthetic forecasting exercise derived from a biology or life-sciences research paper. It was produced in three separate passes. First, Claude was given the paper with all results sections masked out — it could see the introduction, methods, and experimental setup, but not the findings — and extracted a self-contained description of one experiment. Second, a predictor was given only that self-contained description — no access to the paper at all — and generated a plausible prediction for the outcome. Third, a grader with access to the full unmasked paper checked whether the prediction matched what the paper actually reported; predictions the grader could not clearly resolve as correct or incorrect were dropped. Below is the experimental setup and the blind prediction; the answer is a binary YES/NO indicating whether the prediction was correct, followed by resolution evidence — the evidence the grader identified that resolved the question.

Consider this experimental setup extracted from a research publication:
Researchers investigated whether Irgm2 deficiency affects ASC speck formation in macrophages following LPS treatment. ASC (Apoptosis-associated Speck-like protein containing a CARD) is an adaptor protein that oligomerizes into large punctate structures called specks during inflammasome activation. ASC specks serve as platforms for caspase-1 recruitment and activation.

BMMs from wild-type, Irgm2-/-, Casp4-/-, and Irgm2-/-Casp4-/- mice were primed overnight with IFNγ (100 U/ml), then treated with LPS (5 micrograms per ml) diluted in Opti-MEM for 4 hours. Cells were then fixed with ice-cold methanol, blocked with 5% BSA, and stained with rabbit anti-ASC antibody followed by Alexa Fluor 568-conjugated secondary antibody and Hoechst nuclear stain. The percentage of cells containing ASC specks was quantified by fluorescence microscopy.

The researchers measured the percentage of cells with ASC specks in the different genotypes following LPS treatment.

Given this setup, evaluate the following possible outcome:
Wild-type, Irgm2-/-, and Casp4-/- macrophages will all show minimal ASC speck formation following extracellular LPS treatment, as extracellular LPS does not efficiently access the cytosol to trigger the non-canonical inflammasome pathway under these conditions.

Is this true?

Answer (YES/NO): NO